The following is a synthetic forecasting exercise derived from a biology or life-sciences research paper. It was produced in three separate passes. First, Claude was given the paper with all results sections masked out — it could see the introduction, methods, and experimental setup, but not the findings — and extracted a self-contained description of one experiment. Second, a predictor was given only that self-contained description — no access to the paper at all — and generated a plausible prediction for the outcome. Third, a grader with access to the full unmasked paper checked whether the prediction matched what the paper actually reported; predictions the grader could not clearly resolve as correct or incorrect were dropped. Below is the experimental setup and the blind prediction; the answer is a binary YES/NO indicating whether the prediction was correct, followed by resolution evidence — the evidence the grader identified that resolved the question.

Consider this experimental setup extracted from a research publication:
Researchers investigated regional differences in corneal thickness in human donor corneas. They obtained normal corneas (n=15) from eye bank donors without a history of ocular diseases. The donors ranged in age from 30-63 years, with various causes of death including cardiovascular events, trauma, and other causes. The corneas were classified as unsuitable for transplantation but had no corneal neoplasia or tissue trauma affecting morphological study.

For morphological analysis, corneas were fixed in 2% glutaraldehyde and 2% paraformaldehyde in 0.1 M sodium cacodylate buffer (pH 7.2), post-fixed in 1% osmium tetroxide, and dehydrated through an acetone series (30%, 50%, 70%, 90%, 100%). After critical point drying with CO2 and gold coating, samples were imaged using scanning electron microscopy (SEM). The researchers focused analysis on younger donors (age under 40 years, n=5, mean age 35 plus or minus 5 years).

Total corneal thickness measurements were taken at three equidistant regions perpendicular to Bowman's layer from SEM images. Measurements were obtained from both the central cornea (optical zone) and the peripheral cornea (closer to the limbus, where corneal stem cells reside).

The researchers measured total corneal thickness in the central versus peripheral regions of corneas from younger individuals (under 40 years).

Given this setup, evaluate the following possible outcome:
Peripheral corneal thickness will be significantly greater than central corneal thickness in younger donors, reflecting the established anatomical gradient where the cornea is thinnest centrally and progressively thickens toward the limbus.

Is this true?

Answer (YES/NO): YES